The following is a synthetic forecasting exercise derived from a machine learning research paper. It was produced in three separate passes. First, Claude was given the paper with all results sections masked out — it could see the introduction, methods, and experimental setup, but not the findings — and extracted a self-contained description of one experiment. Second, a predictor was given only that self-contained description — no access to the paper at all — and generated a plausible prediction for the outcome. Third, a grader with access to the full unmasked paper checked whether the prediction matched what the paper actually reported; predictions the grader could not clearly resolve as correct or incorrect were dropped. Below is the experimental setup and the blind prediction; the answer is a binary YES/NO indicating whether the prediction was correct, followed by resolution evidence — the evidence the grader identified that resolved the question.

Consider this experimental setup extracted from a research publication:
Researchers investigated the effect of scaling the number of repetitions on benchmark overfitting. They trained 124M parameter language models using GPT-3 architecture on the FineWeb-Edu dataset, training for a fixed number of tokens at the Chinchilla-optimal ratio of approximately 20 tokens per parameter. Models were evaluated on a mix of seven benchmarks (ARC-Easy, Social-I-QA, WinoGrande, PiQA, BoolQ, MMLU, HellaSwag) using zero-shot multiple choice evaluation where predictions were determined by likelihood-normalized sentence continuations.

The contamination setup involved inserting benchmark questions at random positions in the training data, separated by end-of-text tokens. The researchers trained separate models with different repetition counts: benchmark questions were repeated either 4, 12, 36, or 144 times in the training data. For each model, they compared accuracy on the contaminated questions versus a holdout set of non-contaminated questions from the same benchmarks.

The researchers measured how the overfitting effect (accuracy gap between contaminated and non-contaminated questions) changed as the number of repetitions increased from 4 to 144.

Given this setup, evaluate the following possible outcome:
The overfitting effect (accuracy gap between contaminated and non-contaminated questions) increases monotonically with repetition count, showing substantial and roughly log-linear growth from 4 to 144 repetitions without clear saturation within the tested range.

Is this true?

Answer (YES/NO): NO